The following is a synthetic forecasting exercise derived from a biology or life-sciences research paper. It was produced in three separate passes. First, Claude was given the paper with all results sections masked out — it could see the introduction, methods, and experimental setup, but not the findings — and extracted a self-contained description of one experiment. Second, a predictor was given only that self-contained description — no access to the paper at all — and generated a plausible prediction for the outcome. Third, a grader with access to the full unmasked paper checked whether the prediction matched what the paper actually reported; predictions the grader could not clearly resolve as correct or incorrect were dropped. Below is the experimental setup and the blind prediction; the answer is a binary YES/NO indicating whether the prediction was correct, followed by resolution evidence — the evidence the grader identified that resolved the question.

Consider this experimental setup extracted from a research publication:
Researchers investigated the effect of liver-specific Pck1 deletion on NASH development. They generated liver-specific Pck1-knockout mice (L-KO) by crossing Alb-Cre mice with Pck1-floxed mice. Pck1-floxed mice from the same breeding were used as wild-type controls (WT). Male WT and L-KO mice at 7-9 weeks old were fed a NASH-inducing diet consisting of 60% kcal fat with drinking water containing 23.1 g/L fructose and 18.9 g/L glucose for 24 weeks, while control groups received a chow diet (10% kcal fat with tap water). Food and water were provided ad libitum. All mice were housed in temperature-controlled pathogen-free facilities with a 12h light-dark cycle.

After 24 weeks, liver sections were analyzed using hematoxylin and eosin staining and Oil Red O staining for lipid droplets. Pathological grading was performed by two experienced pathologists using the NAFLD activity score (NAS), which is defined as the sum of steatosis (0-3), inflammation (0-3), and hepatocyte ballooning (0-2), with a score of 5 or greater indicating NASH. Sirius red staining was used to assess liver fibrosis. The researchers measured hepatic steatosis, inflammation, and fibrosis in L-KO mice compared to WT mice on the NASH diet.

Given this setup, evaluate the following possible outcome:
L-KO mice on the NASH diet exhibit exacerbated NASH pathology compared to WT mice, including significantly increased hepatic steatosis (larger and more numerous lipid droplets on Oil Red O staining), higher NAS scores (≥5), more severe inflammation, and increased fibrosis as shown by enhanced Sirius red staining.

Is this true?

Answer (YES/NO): YES